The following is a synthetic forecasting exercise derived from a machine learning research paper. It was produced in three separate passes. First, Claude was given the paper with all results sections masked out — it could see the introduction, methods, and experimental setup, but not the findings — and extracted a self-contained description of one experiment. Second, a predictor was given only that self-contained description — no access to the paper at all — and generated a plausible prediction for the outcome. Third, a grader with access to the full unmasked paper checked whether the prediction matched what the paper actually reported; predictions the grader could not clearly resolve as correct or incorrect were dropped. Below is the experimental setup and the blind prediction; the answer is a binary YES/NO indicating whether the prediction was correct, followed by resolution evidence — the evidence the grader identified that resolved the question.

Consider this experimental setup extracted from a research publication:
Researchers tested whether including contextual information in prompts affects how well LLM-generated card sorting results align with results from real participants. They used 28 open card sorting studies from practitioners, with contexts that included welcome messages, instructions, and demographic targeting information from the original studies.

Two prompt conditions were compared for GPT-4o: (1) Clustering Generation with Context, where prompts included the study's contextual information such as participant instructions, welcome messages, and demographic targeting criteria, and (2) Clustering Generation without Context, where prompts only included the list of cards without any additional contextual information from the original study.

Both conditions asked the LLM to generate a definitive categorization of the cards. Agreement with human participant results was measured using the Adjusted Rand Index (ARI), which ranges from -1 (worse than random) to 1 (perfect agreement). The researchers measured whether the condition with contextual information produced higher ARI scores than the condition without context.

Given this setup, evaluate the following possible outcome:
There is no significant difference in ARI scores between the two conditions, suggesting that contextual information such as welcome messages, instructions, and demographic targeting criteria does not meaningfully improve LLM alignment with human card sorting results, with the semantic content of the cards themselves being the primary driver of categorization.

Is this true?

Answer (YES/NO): YES